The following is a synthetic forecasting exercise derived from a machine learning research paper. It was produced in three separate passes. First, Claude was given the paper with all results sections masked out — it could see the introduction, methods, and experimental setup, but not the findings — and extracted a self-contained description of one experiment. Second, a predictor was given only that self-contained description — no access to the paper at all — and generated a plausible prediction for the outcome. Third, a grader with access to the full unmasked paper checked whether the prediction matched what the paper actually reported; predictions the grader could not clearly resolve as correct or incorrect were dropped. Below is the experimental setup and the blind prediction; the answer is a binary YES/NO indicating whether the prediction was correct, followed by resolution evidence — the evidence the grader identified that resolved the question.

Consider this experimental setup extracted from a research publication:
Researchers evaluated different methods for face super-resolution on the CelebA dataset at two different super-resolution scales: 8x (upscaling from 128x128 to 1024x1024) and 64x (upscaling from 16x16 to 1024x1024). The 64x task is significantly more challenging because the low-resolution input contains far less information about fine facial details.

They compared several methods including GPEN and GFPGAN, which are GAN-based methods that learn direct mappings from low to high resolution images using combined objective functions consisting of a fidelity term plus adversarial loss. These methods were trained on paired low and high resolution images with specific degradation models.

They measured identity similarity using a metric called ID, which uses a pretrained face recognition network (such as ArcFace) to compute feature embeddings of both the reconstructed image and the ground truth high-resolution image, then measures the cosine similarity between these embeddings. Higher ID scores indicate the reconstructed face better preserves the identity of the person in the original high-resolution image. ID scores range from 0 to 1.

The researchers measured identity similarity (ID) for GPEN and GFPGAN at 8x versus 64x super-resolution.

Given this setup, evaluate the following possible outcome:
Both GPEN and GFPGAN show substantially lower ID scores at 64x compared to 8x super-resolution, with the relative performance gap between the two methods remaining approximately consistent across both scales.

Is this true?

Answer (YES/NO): NO